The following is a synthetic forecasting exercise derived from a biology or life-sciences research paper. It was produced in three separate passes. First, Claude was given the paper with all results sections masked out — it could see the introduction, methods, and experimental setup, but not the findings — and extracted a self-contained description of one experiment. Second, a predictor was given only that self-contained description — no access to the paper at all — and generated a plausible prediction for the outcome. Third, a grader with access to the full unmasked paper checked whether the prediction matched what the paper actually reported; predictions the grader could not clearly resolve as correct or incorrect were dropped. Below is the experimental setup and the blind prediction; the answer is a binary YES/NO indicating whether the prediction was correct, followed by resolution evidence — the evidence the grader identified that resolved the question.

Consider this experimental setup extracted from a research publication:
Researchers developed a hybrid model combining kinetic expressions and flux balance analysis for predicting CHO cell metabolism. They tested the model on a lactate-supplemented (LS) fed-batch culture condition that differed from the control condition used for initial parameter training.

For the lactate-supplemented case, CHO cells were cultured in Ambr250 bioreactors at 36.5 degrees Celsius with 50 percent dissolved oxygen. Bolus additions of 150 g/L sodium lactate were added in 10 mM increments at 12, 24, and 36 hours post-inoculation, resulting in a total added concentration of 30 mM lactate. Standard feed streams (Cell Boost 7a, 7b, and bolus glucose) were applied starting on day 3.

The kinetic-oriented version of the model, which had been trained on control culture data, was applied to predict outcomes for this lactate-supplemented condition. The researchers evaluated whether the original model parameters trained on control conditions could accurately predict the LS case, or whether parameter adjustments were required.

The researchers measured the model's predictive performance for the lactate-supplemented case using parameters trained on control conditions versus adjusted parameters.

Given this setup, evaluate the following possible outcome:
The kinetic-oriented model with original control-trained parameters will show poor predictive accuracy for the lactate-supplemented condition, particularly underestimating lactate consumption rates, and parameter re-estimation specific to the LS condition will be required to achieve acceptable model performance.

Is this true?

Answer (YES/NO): NO